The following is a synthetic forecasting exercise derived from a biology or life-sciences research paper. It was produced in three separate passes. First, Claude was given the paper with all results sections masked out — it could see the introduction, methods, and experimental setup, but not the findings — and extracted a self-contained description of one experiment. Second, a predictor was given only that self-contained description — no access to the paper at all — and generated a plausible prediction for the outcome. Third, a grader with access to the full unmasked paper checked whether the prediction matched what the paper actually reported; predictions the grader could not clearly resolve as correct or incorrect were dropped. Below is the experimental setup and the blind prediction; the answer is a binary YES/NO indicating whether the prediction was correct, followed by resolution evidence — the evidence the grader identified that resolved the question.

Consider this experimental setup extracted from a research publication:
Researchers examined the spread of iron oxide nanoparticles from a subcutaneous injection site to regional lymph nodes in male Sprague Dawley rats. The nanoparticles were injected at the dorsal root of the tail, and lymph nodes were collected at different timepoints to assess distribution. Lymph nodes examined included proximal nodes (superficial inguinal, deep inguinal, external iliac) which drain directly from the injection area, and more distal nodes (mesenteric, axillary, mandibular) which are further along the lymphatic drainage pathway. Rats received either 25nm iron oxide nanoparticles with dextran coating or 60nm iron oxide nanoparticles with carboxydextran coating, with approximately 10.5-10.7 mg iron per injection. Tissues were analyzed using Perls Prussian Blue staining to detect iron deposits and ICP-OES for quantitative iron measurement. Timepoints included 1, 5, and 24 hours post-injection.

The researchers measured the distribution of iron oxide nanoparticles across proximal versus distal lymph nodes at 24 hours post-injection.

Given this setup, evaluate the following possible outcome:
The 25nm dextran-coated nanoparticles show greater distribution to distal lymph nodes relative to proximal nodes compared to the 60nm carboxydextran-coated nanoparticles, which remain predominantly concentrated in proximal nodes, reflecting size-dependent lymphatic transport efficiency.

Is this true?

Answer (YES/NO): YES